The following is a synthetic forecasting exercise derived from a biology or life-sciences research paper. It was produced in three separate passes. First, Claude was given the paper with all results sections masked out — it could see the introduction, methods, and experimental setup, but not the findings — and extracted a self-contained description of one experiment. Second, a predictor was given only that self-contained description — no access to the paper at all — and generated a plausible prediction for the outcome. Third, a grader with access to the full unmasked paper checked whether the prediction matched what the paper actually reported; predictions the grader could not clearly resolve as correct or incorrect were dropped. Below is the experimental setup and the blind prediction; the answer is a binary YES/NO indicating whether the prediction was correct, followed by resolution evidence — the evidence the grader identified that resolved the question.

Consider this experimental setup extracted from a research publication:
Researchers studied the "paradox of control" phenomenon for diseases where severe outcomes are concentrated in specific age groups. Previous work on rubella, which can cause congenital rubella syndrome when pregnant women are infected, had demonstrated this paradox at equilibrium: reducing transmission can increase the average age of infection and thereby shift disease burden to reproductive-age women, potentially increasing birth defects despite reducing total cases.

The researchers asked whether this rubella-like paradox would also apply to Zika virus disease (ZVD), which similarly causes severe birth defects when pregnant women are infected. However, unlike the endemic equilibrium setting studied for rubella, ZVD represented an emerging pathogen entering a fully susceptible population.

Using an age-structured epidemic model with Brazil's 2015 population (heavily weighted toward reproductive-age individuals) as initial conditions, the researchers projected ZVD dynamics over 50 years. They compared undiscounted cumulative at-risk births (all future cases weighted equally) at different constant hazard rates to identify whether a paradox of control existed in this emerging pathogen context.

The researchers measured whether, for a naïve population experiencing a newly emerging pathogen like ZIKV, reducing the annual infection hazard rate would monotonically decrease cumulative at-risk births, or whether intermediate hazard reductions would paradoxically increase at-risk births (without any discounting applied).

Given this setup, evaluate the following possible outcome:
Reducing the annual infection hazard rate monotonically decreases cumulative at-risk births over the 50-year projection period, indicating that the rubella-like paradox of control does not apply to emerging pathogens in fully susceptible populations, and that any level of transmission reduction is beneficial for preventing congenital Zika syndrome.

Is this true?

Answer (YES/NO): NO